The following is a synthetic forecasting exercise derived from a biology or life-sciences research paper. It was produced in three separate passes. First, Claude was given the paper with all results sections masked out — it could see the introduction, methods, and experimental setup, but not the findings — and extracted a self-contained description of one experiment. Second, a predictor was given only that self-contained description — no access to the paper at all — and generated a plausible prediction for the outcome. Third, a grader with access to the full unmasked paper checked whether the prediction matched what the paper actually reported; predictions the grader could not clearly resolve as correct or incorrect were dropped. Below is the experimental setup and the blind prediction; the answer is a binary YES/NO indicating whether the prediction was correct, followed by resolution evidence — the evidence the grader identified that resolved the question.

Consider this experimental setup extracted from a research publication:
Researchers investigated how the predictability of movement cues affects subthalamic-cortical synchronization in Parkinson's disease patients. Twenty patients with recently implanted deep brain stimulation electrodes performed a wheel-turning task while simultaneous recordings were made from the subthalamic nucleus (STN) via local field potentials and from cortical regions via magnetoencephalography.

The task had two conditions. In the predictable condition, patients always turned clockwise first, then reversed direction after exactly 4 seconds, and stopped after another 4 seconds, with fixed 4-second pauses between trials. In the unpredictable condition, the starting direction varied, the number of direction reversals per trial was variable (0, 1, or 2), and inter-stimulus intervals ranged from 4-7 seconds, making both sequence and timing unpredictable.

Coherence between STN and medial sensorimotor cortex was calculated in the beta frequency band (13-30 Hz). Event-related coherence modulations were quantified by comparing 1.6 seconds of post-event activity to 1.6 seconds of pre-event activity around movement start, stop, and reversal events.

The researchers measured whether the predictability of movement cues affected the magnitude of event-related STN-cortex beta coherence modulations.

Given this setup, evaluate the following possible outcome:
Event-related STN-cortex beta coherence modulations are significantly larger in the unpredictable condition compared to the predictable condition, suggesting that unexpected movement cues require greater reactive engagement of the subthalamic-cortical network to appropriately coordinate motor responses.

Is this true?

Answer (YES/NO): YES